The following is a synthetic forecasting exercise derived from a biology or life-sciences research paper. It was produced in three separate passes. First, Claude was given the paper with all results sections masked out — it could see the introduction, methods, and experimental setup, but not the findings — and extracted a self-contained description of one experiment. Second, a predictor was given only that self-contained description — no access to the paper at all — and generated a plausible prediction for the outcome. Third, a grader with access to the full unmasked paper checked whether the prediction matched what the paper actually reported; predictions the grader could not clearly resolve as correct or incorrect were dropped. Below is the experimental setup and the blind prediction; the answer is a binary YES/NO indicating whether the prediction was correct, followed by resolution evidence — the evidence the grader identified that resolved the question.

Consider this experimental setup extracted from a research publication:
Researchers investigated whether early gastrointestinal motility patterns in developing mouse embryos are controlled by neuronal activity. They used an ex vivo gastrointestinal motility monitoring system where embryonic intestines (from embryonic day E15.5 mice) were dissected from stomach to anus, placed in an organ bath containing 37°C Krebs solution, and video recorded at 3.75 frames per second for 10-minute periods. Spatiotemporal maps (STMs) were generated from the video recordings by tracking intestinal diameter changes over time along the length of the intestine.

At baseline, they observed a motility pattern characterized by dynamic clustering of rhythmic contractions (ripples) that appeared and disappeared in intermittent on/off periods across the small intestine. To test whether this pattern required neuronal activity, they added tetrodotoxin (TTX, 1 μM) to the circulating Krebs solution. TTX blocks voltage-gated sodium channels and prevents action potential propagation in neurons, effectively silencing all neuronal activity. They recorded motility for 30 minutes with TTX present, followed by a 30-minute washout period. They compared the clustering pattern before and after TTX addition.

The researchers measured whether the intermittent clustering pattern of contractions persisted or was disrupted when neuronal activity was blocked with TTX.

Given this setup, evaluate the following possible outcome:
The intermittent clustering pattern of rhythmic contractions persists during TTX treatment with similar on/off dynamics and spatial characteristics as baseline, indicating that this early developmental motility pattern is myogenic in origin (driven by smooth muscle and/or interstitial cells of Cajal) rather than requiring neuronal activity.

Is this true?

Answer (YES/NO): NO